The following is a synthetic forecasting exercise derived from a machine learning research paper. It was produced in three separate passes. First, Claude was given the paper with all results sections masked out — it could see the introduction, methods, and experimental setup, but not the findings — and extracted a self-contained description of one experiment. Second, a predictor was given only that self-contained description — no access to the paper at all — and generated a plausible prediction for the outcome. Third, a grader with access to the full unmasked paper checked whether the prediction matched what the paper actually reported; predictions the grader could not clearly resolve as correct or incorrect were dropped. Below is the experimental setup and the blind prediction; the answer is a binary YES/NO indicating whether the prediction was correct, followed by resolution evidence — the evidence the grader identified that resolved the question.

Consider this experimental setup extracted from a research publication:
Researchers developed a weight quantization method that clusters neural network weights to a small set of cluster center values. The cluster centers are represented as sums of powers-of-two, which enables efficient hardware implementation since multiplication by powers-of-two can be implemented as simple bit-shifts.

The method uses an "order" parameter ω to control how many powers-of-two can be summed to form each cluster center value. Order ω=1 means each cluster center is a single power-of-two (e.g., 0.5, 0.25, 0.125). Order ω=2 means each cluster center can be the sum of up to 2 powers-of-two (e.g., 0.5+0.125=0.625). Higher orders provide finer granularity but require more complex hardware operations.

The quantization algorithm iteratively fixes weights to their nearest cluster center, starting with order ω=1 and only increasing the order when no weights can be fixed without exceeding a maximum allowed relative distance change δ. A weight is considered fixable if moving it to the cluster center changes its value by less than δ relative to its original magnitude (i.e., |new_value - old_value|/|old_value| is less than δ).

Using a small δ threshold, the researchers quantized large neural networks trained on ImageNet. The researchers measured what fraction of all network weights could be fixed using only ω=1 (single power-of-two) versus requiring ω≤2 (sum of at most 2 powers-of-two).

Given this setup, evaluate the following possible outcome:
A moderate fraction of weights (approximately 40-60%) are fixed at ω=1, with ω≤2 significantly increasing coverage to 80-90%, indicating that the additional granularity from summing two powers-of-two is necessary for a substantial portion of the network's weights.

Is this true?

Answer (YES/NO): NO